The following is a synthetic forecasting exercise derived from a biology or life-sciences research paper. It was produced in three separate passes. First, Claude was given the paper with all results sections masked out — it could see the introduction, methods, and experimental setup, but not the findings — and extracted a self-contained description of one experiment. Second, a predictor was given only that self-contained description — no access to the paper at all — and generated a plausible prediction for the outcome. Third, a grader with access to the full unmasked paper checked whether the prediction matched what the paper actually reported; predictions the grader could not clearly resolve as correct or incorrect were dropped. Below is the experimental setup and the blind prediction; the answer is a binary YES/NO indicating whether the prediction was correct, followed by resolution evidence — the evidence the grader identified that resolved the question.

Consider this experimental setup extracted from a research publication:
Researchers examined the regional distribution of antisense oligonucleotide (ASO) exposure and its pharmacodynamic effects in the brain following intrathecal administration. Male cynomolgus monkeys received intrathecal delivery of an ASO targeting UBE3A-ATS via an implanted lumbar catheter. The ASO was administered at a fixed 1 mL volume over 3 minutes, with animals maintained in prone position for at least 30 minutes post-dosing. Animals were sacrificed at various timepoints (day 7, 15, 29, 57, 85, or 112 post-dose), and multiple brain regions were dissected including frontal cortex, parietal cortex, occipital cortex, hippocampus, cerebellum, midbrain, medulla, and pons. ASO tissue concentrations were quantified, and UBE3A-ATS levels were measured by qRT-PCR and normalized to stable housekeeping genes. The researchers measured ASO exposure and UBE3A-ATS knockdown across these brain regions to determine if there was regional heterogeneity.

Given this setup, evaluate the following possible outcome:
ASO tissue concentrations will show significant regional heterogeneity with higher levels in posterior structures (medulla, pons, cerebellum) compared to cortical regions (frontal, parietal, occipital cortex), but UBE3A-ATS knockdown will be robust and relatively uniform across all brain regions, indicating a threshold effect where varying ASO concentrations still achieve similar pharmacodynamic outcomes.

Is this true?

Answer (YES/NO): NO